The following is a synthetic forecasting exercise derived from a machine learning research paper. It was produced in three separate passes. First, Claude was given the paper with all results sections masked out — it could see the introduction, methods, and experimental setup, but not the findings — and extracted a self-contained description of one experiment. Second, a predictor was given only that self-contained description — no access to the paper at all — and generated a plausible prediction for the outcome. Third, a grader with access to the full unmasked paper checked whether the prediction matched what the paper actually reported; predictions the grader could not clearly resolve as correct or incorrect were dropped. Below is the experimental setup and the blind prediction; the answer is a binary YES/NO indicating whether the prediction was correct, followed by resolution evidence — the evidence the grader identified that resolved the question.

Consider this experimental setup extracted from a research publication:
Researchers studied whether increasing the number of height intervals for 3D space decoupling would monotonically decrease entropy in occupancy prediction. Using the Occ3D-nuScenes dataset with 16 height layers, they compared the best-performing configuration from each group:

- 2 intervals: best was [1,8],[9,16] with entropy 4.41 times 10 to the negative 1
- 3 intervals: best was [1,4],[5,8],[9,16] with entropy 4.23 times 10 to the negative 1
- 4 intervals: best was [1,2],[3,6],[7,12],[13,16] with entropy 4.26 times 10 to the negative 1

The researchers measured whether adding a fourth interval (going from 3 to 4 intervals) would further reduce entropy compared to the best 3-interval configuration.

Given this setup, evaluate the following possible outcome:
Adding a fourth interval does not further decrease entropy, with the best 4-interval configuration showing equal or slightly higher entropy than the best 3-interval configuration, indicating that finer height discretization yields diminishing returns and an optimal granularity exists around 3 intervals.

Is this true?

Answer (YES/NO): YES